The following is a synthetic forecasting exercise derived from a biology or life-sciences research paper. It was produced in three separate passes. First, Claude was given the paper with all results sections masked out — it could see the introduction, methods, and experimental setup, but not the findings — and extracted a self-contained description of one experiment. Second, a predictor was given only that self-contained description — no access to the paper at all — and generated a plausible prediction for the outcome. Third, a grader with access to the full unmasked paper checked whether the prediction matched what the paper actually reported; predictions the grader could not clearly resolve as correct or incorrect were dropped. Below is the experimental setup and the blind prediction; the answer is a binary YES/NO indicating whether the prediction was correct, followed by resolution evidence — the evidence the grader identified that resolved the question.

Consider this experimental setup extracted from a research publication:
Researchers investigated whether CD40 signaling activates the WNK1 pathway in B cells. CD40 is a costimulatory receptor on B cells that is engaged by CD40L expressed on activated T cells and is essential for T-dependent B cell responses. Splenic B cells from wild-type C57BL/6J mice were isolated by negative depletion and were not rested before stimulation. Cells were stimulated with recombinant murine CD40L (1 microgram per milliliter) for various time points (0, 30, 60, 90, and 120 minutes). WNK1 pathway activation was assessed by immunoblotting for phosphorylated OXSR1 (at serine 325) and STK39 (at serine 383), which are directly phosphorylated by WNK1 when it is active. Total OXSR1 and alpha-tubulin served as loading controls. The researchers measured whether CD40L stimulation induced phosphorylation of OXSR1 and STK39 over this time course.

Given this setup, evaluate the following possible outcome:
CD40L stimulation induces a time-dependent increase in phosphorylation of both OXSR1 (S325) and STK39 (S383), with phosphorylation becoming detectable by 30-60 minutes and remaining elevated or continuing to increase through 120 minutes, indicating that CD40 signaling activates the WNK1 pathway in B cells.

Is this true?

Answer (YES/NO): NO